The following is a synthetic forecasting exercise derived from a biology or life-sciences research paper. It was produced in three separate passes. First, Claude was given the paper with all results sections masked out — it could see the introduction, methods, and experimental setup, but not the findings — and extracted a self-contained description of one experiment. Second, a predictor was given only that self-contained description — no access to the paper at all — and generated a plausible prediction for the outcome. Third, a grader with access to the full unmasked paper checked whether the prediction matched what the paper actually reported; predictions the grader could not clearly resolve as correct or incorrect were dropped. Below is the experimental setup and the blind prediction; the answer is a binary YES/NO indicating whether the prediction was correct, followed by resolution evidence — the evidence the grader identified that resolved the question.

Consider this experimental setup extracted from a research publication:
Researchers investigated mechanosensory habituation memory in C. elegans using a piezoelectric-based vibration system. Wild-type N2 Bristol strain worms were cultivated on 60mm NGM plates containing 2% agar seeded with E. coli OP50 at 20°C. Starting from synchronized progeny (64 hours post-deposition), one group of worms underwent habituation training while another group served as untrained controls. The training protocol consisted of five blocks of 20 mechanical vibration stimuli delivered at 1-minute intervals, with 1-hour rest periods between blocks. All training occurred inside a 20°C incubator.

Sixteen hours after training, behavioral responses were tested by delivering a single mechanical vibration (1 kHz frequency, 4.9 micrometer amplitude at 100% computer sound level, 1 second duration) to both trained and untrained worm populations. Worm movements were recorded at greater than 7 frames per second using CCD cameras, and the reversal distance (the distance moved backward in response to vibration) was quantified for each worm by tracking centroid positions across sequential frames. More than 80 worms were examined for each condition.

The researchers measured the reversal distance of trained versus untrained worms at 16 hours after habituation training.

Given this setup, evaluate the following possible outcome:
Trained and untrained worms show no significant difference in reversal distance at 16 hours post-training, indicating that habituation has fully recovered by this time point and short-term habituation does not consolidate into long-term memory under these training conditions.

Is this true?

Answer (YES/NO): NO